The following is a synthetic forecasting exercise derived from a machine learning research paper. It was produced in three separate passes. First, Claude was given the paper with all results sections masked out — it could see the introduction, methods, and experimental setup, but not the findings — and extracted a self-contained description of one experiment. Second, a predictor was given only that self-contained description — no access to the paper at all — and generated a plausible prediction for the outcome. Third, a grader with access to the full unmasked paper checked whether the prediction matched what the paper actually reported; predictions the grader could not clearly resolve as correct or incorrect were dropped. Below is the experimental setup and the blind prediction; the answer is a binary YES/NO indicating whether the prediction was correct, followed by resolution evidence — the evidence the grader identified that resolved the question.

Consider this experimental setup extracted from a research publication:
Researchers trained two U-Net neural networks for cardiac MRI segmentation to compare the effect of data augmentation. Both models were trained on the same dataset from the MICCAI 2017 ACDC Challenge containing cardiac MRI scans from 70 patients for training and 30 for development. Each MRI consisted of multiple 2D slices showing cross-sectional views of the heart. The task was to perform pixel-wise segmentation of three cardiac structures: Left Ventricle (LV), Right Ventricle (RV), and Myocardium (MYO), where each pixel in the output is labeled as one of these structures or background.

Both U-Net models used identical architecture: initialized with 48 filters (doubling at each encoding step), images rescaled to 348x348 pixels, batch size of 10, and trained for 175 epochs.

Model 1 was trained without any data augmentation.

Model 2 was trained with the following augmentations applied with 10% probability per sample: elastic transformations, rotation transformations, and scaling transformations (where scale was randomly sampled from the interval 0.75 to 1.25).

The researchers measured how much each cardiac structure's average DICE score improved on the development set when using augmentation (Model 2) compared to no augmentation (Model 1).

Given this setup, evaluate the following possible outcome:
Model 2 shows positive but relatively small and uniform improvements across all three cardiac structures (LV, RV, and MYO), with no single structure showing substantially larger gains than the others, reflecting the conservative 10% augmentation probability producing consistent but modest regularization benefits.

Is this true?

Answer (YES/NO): NO